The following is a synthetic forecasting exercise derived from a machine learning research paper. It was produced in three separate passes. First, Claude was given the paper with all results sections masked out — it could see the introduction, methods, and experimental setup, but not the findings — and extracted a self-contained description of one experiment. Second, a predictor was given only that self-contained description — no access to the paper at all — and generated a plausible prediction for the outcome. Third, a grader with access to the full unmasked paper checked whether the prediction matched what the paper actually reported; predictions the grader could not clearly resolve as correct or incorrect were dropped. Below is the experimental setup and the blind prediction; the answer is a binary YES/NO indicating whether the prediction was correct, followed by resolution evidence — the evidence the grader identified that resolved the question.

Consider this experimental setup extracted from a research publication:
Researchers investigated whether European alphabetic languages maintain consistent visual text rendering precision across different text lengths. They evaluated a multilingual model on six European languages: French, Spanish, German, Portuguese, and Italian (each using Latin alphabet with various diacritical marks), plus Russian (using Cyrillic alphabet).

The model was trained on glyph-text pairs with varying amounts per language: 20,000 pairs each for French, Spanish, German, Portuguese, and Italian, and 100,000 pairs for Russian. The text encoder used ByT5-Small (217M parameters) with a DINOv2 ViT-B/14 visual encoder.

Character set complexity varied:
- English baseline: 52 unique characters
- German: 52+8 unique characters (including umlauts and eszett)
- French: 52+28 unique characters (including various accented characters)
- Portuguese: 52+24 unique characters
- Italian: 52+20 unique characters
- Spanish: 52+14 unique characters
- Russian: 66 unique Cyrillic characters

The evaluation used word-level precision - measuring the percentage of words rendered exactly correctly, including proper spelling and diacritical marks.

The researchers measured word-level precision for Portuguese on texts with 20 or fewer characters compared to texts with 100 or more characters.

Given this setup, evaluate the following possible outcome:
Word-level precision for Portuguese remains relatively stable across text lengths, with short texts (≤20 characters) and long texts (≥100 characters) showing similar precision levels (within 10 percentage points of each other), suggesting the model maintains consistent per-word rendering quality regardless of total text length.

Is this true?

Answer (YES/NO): NO